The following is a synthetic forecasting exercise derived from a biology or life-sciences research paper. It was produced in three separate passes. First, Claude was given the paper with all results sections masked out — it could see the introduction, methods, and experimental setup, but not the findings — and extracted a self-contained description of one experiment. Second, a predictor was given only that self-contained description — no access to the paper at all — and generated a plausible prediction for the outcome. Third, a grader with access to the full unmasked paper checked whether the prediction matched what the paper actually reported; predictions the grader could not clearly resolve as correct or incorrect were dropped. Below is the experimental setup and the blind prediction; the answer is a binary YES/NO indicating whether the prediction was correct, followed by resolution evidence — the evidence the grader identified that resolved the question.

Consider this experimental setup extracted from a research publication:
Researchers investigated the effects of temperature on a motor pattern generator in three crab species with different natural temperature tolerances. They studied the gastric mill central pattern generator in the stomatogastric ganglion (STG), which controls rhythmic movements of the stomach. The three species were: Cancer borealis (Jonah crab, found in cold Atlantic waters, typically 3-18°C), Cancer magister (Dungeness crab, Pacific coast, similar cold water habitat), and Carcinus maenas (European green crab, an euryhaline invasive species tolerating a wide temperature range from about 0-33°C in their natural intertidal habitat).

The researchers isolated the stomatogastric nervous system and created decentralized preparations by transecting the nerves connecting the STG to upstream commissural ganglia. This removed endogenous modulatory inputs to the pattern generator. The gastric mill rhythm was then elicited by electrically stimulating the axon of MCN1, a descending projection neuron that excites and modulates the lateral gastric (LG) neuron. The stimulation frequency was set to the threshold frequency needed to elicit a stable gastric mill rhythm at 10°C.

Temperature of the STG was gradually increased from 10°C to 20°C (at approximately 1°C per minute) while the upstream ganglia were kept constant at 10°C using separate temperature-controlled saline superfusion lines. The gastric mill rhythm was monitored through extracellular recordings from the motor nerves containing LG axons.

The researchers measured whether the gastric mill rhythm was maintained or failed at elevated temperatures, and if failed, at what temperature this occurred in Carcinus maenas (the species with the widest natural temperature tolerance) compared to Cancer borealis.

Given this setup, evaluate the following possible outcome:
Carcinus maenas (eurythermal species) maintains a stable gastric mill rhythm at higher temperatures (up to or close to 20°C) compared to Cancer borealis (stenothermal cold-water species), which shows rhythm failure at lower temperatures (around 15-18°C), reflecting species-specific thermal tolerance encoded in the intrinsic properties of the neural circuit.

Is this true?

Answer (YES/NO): NO